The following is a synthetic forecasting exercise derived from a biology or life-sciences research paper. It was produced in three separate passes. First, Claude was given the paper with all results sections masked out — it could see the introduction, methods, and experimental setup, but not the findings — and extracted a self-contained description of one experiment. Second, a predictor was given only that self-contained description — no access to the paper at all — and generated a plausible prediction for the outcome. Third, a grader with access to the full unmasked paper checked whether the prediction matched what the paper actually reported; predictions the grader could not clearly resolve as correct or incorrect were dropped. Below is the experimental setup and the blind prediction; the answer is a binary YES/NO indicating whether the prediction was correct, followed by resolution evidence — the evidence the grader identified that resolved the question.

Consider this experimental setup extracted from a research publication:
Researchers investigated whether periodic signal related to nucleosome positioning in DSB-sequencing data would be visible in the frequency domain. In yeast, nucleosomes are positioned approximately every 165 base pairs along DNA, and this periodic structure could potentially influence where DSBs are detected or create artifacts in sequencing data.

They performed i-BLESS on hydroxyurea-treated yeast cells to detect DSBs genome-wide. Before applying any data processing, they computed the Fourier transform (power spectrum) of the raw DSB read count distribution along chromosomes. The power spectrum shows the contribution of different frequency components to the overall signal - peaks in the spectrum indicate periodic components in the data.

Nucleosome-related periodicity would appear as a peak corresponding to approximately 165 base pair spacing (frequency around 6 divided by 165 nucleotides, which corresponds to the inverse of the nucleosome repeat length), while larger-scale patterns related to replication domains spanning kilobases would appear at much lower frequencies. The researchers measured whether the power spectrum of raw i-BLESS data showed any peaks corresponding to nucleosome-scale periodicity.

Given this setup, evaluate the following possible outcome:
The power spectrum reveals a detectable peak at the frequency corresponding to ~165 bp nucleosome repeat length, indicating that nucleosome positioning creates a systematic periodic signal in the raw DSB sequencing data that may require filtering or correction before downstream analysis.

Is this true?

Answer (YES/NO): YES